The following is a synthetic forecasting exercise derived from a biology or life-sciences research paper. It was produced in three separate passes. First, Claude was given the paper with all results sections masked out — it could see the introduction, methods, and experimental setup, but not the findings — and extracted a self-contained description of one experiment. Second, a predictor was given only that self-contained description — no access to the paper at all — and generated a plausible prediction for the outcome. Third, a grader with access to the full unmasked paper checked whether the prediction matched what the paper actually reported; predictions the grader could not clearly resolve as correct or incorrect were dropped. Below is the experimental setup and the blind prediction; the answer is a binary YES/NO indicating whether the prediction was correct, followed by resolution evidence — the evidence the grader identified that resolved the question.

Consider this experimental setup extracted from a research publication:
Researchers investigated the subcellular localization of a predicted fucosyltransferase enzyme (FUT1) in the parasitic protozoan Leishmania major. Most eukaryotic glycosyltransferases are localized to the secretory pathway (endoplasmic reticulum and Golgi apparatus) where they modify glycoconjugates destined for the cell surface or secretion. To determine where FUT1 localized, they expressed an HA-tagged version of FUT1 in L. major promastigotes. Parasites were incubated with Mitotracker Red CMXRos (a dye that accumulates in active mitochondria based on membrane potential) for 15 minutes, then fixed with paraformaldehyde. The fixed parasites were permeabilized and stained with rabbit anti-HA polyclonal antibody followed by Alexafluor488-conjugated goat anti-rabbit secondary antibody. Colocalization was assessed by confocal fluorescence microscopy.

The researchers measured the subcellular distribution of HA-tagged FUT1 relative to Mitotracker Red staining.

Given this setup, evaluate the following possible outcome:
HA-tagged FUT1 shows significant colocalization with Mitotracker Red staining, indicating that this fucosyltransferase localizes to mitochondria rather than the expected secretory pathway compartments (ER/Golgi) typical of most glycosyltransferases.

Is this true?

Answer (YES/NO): YES